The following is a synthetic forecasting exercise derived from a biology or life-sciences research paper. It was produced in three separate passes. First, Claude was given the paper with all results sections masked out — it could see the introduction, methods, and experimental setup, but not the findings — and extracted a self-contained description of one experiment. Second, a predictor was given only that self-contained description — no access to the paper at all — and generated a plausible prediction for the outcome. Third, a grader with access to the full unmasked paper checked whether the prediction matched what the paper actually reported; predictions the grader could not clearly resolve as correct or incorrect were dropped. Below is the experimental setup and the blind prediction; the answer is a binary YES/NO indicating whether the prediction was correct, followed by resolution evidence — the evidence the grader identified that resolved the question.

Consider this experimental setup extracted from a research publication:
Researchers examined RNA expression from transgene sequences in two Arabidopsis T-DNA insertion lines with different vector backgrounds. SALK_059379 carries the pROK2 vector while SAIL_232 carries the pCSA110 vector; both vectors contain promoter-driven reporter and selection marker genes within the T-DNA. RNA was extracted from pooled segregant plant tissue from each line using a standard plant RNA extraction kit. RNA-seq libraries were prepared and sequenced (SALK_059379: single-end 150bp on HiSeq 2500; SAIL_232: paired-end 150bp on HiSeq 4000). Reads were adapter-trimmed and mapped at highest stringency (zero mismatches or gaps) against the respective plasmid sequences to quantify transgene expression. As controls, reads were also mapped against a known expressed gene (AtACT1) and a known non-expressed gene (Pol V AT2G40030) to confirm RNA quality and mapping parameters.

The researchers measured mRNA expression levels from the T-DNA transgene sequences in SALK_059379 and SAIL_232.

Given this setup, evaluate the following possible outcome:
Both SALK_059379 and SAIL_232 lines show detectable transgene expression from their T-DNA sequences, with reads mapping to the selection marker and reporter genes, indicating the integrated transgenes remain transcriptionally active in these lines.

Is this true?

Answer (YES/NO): NO